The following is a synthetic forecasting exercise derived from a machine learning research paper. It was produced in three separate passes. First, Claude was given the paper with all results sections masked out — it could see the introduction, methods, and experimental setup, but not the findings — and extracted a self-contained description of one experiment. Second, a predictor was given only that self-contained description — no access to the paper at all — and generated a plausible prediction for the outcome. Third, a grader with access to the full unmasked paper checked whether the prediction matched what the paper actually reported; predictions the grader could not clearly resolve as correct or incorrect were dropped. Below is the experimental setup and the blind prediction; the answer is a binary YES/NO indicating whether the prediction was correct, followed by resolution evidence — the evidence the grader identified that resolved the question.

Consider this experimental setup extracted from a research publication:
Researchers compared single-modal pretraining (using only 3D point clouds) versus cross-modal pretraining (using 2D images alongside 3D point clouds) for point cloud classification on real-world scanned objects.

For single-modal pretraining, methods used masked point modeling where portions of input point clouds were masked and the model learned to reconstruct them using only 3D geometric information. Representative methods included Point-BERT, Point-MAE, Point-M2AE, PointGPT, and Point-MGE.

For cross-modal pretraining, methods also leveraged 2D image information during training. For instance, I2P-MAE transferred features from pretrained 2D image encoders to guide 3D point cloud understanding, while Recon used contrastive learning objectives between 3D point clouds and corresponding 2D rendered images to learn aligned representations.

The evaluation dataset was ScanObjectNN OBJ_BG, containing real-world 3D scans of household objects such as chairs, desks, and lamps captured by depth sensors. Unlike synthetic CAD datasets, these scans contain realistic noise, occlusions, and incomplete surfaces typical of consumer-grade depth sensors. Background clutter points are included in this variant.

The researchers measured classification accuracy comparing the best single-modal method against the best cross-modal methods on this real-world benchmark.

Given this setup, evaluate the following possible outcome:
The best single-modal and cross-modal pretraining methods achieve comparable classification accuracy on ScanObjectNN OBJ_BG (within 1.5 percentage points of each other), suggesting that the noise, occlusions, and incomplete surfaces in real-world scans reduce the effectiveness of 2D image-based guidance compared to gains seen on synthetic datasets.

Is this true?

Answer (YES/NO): NO